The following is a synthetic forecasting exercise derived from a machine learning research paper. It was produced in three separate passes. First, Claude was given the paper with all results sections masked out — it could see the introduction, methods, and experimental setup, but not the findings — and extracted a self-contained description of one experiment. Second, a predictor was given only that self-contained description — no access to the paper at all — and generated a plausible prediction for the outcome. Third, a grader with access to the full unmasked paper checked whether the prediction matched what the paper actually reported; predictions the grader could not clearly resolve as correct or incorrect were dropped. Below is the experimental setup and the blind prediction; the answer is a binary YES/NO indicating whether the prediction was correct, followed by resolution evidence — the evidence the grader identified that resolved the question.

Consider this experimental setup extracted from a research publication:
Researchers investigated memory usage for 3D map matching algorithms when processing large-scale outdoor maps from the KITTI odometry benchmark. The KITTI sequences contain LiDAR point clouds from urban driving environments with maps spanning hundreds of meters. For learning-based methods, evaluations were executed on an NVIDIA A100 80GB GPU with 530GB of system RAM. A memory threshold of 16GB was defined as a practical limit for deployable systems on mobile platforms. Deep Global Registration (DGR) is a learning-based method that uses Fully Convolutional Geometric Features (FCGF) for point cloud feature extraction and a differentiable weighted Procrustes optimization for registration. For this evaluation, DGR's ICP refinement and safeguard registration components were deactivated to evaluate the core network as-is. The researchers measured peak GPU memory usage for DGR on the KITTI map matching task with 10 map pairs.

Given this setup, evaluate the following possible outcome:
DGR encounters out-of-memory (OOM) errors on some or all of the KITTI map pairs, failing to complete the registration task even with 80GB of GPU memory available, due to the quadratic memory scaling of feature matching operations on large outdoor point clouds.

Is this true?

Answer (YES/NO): NO